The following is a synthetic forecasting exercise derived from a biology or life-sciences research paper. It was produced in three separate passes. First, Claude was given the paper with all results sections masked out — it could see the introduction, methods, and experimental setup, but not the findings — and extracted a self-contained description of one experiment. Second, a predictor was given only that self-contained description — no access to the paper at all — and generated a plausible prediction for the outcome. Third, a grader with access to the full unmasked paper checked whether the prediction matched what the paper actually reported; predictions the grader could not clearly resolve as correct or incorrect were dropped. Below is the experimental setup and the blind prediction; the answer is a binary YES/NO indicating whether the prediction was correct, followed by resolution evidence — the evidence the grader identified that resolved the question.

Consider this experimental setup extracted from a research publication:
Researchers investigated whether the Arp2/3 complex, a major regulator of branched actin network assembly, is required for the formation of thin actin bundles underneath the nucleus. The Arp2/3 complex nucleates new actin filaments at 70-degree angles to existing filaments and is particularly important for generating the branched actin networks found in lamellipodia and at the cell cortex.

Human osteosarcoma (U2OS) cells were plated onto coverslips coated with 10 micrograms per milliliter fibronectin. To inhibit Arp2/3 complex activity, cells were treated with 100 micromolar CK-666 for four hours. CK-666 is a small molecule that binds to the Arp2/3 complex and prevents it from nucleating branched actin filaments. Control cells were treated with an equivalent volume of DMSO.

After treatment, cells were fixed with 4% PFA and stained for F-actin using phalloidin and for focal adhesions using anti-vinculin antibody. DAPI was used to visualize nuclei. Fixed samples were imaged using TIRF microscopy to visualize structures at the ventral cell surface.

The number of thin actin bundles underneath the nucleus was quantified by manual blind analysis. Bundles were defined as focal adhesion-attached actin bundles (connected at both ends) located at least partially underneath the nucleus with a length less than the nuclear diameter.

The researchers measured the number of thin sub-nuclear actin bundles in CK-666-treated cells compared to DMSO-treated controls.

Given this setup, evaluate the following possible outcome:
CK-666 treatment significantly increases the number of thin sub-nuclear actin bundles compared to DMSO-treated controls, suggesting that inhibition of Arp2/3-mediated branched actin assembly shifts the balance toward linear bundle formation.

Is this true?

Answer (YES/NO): NO